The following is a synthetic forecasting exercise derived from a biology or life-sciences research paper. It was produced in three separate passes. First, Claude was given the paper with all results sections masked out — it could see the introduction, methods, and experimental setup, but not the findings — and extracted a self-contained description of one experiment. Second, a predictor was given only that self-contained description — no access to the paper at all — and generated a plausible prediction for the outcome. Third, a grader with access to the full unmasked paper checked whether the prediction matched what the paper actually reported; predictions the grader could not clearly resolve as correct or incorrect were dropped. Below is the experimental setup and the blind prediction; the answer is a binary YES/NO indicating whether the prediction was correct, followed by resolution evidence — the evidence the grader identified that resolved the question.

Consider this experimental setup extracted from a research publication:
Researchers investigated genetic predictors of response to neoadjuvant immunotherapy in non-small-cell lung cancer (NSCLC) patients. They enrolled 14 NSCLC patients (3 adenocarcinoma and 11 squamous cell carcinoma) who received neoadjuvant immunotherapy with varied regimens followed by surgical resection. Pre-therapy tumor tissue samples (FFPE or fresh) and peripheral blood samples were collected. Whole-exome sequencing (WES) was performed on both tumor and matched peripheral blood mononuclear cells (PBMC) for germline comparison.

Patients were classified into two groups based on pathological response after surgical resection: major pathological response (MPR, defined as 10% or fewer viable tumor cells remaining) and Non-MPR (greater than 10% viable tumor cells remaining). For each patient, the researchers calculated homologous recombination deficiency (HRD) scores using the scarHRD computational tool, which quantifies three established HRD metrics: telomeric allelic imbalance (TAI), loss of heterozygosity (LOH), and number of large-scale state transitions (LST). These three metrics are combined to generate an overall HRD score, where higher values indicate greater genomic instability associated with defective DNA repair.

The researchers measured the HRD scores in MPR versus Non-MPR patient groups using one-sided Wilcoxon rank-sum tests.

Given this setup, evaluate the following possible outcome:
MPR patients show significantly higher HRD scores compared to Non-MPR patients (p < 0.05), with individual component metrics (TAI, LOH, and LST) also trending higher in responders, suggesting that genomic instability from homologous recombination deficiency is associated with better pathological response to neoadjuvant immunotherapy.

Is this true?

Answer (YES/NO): YES